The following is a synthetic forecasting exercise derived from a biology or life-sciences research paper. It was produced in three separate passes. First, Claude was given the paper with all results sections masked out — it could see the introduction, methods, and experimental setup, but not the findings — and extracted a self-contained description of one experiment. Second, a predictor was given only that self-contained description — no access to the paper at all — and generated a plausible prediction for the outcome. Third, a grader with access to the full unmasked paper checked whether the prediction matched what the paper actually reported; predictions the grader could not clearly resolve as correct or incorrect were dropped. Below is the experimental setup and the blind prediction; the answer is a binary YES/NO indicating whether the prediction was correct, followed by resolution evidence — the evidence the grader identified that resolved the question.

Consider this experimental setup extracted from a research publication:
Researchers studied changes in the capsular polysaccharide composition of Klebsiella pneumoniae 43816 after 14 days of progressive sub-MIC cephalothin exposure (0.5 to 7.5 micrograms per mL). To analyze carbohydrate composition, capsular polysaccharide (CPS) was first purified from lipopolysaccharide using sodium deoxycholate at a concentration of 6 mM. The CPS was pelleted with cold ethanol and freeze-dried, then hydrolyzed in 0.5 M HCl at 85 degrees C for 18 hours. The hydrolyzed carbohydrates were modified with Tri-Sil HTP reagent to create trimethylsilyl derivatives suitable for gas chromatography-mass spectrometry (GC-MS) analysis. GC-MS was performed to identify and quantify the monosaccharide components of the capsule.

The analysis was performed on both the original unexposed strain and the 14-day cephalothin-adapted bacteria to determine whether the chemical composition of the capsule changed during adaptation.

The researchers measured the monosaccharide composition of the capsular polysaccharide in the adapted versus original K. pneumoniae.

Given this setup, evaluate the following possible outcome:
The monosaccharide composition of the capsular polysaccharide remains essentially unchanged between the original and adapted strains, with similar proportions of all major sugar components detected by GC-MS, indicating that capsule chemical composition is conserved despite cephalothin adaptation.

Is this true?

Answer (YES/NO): YES